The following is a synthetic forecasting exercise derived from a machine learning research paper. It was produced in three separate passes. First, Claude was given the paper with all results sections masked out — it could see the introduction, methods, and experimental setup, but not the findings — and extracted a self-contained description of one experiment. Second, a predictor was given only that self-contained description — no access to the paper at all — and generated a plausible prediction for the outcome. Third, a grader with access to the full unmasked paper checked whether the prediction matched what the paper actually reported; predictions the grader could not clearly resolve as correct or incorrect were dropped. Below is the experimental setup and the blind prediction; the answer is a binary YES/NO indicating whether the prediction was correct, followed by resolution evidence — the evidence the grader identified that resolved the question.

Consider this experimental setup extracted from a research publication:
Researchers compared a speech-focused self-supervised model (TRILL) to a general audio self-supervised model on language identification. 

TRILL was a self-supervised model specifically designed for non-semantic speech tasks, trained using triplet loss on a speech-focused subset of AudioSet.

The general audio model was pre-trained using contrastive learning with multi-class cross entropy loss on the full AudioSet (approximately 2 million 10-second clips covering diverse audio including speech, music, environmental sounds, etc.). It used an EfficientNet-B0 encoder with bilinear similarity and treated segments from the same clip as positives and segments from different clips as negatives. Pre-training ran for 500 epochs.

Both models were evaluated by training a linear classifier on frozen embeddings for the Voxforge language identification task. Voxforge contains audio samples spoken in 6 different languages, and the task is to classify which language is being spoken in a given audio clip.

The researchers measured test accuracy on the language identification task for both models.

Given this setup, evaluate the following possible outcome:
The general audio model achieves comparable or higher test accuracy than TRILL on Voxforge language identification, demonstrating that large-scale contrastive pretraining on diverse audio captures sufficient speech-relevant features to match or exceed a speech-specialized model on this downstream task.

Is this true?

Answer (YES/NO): NO